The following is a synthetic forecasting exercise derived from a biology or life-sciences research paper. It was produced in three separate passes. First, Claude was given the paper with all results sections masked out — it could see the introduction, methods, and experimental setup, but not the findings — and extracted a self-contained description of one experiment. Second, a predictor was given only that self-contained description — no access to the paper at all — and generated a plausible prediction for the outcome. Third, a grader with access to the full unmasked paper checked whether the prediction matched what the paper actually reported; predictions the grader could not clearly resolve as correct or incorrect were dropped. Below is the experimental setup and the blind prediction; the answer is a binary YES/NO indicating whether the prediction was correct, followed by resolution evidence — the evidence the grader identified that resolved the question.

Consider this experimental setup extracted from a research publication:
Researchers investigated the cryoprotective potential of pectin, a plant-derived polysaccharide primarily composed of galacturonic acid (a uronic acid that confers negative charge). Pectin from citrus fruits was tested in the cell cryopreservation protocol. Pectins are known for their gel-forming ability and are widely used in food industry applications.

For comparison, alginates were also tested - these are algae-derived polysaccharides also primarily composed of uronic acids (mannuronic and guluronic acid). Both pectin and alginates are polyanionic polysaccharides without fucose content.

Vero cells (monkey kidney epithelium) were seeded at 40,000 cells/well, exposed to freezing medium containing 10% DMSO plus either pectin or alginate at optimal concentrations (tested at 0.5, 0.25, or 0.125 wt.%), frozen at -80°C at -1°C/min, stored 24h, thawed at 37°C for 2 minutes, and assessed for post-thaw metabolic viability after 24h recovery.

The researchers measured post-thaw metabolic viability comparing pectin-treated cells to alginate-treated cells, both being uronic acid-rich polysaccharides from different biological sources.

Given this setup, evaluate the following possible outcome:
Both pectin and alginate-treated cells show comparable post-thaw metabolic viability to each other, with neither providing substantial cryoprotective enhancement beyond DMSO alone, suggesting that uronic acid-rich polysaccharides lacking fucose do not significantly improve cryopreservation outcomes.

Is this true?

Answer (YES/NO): NO